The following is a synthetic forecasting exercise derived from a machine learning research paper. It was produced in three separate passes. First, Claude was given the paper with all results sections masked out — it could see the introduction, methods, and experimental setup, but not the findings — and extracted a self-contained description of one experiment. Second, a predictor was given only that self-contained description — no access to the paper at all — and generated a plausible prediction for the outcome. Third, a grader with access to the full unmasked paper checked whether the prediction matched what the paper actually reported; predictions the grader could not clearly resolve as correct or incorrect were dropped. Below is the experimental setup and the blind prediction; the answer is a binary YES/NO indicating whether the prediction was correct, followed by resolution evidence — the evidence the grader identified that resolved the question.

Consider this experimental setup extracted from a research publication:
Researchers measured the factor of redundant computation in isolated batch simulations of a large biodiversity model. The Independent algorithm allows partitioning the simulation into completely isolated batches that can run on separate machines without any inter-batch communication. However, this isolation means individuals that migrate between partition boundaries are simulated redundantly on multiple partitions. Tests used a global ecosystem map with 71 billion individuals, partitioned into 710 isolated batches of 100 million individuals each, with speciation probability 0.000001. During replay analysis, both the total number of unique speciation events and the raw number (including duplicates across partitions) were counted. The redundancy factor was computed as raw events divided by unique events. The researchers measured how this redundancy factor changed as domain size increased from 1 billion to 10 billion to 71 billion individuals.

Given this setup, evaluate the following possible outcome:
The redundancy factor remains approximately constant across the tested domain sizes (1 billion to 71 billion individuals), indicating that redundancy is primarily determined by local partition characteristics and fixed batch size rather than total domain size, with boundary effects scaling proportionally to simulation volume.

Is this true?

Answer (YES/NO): NO